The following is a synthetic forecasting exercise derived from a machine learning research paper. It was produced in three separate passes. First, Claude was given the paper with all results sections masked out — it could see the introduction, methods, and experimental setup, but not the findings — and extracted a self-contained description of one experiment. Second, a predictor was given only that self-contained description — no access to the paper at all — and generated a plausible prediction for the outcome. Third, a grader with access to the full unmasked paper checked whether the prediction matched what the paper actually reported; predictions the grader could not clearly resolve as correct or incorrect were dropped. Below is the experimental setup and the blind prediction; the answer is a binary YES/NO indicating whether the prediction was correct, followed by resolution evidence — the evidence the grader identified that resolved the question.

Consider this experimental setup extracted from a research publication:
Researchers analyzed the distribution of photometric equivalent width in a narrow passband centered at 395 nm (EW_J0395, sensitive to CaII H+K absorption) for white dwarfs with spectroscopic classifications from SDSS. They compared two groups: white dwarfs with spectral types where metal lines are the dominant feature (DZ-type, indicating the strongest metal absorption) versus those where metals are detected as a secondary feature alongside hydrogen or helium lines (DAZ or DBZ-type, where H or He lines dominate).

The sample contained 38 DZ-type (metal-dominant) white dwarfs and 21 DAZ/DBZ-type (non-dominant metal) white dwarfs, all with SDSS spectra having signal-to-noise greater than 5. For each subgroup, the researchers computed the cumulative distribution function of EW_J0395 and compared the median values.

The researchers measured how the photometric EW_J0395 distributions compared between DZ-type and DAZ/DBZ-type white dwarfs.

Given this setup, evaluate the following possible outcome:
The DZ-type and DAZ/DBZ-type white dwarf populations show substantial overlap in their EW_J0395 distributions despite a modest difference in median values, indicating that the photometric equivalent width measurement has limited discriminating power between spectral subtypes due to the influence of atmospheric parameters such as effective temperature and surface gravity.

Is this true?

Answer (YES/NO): NO